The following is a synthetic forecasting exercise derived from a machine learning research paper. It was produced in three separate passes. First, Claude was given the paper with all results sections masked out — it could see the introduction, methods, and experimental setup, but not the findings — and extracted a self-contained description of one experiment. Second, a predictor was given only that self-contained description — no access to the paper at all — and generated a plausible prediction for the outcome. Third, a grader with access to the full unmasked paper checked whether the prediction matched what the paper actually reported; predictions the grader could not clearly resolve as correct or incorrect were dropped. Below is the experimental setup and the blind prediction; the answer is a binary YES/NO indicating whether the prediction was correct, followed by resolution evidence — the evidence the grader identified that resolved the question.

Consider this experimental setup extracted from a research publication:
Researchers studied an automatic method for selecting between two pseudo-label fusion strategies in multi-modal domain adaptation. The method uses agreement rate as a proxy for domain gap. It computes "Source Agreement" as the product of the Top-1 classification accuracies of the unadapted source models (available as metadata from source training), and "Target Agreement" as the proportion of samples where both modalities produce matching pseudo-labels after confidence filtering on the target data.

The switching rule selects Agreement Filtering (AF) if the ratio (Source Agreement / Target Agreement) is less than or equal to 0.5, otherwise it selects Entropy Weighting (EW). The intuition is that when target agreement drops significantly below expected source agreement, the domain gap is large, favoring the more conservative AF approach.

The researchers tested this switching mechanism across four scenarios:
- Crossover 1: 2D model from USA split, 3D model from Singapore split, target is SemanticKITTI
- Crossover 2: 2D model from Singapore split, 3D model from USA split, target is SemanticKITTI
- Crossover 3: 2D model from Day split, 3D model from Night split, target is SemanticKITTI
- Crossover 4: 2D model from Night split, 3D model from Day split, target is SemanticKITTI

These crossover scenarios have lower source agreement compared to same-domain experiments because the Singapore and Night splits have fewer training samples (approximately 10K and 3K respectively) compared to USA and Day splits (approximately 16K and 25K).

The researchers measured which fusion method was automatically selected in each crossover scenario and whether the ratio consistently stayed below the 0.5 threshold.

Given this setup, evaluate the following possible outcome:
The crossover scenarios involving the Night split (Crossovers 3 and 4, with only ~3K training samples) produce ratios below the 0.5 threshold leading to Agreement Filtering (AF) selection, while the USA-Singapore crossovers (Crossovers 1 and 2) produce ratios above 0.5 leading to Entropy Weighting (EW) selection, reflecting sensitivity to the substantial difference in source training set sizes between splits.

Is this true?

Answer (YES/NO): NO